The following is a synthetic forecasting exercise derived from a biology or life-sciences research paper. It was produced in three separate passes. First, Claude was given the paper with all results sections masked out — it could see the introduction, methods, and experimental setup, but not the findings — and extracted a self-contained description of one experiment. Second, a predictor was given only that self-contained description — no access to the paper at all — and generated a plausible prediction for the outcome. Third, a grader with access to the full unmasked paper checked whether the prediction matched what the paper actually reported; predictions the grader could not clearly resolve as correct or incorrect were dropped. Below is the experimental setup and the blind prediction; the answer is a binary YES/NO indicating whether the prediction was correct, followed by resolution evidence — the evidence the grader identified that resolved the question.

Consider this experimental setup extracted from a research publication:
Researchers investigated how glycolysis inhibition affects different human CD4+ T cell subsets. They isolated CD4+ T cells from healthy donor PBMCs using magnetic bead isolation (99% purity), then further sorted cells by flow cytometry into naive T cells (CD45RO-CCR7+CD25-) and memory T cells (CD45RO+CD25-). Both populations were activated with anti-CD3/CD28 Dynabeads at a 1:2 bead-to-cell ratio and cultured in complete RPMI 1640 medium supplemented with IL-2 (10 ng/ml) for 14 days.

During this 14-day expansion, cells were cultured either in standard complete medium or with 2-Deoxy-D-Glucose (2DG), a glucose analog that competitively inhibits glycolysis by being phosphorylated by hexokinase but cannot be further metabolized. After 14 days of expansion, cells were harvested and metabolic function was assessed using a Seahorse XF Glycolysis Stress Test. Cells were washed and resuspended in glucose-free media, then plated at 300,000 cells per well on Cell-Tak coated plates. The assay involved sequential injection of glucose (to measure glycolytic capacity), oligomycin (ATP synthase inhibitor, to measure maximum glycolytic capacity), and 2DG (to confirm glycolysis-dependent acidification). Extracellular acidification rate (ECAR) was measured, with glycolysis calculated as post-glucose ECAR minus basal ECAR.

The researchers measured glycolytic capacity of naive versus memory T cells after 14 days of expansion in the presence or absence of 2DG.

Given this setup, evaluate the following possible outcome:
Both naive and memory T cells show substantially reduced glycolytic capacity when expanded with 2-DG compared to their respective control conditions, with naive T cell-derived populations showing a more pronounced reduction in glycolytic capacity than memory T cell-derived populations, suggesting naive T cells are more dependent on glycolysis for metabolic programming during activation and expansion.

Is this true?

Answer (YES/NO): NO